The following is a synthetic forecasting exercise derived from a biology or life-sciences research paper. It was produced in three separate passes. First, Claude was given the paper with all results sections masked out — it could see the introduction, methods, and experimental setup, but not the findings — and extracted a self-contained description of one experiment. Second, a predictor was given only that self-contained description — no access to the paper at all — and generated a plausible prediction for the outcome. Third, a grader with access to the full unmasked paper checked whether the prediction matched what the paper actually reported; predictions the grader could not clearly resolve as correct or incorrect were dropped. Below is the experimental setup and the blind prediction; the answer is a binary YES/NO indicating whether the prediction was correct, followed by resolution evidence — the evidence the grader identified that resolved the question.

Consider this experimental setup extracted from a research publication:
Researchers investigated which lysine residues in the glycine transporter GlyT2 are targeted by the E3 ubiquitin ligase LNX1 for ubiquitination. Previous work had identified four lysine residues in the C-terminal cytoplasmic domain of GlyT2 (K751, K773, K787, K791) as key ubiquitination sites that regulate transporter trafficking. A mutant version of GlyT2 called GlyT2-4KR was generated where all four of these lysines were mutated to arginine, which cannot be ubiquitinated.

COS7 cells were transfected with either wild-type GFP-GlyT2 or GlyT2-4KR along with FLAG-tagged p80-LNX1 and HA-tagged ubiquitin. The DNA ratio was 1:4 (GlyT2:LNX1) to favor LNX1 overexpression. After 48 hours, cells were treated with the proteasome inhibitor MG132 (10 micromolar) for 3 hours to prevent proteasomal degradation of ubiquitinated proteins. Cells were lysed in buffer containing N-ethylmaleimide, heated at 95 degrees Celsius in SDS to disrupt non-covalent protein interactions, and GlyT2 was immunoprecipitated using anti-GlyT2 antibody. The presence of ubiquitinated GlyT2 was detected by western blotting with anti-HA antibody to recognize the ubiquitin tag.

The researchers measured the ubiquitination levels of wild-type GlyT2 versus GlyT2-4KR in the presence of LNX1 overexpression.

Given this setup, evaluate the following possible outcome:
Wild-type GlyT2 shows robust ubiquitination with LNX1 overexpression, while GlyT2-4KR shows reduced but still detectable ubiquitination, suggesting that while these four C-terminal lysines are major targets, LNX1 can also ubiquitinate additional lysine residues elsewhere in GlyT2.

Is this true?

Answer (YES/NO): NO